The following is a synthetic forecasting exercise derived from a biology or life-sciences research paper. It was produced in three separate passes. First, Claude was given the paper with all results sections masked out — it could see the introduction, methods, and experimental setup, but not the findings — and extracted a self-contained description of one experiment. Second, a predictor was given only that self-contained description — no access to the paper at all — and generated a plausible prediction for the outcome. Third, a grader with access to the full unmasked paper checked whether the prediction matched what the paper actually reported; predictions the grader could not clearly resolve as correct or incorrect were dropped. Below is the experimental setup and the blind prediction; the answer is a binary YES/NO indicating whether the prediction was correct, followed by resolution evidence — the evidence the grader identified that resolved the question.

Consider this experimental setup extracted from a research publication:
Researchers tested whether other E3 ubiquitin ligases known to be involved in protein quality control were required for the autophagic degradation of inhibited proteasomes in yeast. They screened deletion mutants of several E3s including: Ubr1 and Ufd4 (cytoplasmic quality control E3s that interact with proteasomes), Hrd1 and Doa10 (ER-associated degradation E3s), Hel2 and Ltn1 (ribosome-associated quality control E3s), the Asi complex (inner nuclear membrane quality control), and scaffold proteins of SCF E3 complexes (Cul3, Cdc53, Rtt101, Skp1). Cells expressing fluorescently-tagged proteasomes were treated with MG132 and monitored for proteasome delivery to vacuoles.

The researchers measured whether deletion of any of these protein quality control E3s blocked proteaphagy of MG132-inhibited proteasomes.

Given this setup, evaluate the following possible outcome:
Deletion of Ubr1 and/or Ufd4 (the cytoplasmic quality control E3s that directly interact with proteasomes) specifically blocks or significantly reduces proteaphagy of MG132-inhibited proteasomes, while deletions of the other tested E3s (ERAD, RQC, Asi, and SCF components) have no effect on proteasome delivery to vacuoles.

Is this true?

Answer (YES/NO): NO